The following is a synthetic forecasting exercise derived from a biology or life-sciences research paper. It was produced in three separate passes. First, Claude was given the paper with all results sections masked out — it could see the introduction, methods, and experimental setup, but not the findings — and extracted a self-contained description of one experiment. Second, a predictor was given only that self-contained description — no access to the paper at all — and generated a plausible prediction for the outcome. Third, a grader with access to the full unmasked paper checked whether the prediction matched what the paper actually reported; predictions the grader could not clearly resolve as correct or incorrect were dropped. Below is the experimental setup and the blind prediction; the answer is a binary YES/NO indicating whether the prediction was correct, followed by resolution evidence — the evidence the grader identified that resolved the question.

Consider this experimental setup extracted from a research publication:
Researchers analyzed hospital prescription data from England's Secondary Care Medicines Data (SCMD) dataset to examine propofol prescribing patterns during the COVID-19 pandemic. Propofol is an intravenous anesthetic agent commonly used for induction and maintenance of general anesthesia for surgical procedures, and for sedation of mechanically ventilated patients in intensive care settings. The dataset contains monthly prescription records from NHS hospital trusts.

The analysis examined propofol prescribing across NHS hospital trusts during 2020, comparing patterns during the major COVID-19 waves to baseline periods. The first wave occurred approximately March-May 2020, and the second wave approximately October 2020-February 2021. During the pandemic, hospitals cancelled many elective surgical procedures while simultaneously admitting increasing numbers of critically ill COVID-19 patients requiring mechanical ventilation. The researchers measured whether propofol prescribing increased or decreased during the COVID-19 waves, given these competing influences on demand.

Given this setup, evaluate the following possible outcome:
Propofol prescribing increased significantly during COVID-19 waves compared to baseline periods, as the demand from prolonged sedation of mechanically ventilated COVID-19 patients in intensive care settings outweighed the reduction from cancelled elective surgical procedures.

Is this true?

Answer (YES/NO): YES